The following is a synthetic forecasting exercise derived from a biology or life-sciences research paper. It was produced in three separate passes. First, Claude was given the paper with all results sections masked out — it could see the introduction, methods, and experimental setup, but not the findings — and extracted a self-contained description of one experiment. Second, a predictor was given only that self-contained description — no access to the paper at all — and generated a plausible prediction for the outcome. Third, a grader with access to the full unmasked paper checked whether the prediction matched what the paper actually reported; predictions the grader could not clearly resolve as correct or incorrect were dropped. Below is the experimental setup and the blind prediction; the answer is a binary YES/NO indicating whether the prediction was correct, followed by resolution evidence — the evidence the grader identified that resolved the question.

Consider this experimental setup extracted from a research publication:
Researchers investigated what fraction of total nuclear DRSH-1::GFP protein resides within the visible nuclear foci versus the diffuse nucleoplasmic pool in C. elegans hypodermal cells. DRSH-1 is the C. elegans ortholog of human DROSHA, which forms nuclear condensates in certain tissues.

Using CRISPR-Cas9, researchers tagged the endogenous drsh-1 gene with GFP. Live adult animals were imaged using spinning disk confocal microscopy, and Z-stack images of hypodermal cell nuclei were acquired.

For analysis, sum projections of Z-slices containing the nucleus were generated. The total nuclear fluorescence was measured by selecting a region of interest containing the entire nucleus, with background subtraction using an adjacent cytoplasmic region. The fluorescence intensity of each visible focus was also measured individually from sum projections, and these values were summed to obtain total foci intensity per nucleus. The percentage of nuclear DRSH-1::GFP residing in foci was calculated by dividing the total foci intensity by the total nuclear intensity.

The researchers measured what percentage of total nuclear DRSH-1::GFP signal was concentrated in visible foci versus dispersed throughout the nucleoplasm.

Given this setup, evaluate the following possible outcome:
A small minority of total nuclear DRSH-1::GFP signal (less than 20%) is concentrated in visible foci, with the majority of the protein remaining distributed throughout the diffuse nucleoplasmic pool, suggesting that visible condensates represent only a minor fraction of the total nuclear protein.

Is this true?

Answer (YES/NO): YES